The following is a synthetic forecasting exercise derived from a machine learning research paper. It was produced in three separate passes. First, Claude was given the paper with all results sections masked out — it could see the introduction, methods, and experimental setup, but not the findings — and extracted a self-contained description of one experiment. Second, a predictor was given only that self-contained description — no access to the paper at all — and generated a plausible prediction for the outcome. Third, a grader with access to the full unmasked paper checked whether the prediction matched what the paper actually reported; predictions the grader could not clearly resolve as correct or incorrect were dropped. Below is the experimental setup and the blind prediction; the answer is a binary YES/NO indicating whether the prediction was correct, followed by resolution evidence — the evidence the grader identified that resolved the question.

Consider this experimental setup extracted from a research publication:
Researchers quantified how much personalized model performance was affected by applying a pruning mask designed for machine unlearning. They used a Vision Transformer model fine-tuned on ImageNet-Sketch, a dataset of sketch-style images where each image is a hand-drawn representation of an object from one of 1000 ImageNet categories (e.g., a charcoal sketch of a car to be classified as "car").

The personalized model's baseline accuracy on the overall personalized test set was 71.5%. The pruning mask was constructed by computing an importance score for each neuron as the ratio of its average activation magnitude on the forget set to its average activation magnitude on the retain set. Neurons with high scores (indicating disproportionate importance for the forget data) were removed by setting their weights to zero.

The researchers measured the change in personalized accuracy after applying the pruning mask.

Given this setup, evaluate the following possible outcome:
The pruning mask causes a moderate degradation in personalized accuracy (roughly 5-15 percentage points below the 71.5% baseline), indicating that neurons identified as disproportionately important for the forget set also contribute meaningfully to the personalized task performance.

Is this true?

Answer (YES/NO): NO